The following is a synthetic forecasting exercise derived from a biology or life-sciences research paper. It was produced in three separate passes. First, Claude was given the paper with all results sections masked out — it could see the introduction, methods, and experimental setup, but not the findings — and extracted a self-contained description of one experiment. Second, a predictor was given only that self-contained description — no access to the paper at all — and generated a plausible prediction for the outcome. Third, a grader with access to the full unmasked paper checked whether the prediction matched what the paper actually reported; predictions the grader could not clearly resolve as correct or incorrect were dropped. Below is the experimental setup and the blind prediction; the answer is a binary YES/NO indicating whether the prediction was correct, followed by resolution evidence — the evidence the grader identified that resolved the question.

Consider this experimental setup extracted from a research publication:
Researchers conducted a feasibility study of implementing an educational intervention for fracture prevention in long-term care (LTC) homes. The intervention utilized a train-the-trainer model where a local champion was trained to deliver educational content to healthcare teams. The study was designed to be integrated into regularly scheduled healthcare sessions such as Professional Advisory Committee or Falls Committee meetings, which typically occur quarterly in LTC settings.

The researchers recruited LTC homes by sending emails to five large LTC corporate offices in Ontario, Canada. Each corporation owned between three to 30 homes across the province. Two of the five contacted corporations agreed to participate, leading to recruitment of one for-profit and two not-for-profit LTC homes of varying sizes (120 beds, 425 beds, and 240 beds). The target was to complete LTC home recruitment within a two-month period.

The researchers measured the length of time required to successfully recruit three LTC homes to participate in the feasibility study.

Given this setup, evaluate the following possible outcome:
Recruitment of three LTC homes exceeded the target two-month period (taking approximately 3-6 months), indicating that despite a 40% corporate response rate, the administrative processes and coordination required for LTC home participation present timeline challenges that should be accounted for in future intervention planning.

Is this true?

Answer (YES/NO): YES